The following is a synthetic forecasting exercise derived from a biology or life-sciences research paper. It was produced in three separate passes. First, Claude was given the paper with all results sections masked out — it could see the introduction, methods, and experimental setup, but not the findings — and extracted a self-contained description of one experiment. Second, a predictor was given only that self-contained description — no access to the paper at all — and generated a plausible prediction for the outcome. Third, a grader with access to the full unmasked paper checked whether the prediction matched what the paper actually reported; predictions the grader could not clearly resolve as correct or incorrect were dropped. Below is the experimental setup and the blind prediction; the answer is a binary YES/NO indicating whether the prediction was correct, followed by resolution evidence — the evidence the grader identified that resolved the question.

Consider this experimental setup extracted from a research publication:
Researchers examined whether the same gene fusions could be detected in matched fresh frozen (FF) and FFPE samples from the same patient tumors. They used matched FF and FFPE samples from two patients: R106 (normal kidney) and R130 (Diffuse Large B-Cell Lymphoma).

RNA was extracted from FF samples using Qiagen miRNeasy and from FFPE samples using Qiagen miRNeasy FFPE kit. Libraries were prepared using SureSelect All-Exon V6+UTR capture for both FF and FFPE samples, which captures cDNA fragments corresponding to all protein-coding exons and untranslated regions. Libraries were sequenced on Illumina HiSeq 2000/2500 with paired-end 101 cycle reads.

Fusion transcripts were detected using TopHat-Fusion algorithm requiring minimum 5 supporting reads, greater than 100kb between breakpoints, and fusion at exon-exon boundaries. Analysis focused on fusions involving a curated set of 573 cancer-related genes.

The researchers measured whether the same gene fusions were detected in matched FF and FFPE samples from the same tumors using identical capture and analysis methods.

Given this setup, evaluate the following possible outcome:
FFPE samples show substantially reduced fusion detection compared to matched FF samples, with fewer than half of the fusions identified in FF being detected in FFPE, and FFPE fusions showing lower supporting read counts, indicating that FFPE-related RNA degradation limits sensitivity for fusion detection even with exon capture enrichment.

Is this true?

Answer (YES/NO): NO